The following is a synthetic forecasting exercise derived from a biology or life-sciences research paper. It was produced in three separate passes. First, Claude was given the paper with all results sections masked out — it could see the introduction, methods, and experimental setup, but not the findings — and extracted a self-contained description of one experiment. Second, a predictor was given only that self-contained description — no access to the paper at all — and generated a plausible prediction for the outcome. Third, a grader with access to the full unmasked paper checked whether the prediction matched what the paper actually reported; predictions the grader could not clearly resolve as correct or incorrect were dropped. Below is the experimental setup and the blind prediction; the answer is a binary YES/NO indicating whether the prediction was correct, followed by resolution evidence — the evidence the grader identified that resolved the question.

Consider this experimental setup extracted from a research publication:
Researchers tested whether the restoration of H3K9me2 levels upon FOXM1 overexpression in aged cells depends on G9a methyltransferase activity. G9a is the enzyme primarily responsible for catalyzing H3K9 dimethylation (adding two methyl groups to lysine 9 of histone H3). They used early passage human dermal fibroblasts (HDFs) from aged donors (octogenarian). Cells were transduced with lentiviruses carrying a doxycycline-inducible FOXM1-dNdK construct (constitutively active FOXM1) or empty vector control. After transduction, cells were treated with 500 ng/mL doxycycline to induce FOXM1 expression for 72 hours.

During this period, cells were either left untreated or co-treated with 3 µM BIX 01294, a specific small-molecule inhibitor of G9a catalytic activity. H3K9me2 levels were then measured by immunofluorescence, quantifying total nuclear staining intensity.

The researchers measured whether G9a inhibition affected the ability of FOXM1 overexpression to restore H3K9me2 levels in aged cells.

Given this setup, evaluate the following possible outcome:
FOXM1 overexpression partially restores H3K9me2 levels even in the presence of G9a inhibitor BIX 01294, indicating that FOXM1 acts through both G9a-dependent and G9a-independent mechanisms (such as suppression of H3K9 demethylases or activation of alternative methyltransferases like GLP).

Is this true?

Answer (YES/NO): NO